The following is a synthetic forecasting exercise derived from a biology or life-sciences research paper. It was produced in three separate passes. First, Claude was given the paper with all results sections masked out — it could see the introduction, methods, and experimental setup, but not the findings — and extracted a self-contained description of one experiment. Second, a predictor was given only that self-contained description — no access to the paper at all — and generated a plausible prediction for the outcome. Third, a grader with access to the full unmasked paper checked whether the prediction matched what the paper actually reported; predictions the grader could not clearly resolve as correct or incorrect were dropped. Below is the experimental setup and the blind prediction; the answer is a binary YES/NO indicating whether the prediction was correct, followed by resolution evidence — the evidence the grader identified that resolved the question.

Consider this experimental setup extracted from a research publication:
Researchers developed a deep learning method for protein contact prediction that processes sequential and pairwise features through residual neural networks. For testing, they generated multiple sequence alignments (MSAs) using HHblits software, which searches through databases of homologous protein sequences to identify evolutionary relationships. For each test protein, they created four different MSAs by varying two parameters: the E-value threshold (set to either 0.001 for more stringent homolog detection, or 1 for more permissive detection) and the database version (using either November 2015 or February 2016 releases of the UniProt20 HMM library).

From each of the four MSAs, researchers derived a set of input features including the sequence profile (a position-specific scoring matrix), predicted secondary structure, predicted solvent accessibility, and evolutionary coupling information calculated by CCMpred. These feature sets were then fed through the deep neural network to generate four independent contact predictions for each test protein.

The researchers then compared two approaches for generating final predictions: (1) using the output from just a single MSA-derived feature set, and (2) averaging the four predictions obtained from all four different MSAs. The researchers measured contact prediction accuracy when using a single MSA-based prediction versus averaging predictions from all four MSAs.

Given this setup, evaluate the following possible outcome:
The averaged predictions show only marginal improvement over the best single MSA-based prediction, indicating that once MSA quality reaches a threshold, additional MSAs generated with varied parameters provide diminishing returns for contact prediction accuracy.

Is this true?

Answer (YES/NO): NO